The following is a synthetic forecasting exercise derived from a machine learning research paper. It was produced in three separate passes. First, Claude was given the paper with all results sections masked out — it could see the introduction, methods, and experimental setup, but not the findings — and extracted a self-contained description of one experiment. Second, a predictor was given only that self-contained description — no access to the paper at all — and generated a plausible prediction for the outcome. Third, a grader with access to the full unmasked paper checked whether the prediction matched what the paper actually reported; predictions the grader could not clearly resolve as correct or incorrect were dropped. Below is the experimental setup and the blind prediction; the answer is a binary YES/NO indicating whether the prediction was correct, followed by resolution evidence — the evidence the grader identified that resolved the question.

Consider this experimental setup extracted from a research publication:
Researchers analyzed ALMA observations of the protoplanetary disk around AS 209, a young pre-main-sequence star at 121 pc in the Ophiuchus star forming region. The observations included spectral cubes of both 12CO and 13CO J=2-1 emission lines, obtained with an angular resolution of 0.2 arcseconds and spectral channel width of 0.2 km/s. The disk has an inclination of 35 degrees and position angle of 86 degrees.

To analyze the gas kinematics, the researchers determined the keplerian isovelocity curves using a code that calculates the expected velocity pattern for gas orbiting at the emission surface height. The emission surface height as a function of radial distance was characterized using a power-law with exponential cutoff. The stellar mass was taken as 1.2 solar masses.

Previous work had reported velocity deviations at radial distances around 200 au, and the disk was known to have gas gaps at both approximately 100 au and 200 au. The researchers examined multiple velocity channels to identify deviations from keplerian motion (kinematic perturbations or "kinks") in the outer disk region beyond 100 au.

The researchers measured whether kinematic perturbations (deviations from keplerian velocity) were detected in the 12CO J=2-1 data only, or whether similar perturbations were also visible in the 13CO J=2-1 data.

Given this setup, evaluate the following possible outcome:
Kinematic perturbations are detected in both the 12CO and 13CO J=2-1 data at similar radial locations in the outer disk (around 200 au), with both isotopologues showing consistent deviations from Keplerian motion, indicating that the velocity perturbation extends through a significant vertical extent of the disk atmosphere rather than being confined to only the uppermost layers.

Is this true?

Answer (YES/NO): NO